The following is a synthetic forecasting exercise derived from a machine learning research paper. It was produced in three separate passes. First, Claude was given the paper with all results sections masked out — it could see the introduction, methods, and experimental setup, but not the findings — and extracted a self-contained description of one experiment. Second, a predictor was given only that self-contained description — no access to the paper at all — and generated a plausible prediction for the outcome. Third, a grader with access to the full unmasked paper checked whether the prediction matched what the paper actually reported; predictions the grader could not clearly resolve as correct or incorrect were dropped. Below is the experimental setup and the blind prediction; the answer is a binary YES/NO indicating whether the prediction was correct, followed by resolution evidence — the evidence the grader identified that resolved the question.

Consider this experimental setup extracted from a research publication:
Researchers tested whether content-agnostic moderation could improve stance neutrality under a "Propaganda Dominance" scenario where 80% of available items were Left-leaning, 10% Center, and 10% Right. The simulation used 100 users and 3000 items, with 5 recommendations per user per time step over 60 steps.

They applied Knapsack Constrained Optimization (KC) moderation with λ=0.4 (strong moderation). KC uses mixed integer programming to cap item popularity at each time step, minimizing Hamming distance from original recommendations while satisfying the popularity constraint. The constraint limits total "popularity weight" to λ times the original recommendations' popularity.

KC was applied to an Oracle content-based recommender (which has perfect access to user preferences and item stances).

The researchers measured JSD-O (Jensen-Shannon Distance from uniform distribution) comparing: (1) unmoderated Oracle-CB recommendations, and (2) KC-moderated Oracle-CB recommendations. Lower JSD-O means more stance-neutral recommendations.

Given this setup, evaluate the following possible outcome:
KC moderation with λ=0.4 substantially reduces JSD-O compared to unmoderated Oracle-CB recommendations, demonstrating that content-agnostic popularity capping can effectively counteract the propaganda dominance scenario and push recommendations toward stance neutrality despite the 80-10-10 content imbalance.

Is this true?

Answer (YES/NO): NO